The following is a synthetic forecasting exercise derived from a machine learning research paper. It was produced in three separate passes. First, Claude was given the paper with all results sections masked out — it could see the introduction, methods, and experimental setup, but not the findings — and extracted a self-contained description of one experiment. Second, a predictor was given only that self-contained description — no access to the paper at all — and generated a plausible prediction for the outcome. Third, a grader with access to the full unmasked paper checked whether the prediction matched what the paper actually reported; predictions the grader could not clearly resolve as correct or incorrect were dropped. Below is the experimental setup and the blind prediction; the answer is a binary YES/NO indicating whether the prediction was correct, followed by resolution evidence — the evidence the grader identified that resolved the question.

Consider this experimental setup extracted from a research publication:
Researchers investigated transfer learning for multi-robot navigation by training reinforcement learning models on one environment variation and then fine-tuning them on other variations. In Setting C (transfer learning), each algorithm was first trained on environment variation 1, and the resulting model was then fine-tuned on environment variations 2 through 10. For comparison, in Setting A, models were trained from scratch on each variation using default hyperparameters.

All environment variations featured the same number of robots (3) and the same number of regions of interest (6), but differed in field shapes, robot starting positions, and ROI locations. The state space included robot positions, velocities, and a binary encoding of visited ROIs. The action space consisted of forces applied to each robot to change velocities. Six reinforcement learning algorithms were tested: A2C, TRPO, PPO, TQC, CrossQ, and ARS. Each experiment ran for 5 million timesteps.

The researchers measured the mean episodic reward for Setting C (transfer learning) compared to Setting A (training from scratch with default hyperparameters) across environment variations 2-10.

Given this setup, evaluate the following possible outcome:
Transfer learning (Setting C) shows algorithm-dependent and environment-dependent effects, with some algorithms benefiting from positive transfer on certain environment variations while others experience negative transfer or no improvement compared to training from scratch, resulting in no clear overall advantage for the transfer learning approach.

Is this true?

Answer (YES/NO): NO